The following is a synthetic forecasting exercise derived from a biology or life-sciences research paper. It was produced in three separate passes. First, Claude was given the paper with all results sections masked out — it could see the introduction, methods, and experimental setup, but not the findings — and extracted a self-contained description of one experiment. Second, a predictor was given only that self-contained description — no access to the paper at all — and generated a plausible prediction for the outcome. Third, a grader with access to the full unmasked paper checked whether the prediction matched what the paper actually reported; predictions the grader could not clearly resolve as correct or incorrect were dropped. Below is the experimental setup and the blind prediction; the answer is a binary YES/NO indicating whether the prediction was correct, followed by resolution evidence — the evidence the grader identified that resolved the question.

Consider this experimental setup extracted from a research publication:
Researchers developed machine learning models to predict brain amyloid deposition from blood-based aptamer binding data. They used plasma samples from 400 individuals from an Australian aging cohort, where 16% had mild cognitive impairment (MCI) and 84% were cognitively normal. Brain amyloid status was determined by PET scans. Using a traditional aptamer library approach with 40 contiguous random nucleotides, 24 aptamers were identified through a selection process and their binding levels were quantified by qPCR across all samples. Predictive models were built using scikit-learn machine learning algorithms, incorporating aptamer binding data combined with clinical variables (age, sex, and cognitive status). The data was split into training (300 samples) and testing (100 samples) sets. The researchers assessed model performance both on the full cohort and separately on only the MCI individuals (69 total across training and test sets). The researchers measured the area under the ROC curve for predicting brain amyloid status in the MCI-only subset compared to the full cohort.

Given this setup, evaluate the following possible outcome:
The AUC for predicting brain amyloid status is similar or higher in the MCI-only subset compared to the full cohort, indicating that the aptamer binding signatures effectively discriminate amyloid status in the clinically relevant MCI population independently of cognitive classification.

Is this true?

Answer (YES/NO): YES